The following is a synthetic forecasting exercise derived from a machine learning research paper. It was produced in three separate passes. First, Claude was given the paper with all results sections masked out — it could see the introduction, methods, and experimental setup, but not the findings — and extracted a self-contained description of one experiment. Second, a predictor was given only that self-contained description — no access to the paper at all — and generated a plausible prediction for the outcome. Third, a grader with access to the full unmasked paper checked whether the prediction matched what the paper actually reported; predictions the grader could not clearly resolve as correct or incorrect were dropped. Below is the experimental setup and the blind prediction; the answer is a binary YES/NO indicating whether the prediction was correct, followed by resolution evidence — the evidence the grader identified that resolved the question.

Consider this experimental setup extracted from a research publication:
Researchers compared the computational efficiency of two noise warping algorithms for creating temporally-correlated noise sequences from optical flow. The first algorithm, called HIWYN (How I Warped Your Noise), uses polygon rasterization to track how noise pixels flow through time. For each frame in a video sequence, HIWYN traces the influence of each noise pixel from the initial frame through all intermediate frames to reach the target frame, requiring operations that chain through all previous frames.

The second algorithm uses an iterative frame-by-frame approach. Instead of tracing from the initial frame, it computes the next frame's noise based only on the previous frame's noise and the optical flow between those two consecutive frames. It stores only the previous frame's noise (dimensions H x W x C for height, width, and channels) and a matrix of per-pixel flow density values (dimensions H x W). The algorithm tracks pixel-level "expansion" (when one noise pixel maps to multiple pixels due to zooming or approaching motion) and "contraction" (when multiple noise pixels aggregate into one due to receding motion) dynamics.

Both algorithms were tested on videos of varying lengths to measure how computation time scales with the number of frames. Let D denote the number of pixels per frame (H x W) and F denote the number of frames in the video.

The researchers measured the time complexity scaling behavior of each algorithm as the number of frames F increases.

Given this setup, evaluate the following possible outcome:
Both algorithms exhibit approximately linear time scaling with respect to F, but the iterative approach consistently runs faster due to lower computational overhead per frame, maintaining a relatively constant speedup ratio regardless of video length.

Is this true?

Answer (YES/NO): NO